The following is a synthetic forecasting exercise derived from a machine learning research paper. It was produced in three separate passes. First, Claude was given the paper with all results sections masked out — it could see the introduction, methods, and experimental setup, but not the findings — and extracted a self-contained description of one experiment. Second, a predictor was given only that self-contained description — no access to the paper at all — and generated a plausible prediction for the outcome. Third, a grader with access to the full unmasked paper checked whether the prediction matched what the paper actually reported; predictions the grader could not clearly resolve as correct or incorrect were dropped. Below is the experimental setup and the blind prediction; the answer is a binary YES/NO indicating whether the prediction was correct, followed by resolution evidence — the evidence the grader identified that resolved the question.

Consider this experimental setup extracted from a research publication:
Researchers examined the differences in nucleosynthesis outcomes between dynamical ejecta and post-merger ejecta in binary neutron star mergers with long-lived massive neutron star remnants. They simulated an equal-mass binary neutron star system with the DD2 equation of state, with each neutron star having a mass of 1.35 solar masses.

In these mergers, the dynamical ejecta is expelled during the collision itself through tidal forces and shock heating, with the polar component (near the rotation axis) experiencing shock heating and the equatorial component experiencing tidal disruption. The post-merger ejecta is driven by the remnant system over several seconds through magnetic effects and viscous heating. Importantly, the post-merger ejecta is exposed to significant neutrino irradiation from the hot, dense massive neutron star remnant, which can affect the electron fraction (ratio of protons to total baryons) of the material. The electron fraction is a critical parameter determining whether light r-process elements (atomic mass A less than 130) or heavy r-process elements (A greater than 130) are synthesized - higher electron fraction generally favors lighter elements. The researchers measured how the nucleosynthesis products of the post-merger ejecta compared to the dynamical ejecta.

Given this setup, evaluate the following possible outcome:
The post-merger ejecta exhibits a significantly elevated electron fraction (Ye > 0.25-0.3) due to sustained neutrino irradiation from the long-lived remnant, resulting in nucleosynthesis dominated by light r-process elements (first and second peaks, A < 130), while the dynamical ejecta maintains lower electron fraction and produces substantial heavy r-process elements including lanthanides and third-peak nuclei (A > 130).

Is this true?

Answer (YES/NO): YES